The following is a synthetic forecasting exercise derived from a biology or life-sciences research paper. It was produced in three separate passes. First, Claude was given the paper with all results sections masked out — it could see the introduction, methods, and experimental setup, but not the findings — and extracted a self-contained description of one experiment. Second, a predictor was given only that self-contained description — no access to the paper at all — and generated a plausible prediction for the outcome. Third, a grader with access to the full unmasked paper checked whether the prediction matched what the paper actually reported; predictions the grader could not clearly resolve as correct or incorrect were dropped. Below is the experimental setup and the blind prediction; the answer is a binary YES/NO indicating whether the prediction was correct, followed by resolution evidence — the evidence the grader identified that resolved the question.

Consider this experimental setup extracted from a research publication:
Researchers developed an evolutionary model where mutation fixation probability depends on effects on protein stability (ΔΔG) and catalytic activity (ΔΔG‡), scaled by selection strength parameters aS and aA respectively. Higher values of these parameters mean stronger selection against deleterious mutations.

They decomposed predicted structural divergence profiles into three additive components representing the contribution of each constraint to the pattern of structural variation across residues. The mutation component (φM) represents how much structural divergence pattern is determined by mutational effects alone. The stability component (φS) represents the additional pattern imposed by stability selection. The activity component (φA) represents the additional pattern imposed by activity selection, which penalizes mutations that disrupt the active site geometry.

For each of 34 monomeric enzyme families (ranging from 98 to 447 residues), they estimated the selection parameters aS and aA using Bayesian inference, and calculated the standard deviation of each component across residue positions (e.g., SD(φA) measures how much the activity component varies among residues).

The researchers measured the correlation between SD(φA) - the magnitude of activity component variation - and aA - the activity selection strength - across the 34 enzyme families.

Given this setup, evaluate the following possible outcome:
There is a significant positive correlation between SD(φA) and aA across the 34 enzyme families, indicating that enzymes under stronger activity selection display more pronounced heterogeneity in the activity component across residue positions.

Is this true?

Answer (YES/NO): YES